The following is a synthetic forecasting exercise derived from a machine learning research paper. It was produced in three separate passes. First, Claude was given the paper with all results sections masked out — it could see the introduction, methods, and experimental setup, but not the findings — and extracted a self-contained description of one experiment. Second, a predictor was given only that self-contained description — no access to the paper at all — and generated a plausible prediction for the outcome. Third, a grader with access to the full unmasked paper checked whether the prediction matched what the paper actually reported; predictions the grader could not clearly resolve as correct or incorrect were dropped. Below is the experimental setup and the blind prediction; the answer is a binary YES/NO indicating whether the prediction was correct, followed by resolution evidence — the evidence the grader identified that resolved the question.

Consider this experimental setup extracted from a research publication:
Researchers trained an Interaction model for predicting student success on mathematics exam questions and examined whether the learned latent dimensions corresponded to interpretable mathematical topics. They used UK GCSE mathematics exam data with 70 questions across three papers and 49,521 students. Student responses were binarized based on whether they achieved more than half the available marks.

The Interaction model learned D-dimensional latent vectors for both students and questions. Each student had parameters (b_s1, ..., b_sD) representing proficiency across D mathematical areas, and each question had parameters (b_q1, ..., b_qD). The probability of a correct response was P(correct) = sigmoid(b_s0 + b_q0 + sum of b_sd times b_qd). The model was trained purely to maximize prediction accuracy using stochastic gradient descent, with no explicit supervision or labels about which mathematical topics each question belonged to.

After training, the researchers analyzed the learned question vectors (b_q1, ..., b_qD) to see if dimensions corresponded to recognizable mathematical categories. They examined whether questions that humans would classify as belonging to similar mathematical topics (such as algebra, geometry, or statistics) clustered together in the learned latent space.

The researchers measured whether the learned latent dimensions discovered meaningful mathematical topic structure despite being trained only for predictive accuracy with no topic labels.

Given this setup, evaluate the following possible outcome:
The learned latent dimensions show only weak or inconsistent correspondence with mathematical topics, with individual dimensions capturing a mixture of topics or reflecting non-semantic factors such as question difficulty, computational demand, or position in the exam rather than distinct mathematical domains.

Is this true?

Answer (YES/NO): NO